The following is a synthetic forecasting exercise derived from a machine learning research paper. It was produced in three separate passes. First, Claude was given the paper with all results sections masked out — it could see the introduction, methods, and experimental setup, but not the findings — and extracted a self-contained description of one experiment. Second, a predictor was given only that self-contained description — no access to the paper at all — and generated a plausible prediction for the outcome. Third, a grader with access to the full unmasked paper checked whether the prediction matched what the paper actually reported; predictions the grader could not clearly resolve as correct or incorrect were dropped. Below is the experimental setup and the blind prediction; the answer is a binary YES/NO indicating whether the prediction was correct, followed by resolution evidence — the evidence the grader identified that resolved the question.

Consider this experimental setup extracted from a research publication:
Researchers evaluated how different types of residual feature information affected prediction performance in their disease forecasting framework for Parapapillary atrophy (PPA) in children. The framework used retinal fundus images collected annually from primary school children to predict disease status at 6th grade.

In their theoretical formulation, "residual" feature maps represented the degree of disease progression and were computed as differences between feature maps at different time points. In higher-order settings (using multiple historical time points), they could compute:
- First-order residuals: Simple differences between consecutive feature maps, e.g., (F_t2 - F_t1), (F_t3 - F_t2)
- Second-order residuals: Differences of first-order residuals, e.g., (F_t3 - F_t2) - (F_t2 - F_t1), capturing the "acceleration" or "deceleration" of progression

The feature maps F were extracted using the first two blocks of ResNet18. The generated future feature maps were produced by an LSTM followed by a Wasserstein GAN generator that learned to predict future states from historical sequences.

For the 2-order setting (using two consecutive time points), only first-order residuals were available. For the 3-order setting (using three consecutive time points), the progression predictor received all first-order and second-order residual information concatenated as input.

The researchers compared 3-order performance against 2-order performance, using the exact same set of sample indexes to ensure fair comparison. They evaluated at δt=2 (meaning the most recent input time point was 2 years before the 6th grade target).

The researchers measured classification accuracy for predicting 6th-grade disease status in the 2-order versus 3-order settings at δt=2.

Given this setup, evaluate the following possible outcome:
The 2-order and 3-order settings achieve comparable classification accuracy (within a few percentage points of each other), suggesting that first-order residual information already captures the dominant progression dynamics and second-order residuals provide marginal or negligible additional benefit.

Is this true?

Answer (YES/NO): YES